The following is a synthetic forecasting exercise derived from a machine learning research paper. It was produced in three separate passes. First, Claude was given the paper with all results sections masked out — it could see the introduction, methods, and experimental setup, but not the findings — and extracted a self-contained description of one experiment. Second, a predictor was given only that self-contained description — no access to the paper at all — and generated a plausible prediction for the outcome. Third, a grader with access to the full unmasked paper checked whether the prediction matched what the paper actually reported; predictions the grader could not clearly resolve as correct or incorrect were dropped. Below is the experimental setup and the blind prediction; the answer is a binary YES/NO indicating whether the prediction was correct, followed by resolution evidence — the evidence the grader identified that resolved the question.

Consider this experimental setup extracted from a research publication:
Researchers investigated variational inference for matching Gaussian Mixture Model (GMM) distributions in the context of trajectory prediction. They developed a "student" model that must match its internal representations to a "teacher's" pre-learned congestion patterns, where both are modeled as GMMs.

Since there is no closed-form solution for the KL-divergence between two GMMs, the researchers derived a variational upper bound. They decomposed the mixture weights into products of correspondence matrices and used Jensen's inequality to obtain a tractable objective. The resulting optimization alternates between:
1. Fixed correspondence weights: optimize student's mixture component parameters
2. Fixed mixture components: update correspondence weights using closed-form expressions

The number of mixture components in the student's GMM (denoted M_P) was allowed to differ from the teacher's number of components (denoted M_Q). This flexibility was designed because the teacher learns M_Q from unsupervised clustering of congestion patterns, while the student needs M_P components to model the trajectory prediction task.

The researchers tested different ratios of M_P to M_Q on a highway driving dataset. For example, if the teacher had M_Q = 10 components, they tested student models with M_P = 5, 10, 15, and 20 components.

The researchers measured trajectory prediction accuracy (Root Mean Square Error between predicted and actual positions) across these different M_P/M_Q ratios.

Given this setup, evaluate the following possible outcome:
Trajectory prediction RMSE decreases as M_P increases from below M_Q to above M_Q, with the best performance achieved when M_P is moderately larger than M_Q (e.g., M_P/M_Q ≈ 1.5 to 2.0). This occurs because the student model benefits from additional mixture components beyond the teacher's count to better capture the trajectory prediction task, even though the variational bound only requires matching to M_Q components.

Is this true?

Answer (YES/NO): NO